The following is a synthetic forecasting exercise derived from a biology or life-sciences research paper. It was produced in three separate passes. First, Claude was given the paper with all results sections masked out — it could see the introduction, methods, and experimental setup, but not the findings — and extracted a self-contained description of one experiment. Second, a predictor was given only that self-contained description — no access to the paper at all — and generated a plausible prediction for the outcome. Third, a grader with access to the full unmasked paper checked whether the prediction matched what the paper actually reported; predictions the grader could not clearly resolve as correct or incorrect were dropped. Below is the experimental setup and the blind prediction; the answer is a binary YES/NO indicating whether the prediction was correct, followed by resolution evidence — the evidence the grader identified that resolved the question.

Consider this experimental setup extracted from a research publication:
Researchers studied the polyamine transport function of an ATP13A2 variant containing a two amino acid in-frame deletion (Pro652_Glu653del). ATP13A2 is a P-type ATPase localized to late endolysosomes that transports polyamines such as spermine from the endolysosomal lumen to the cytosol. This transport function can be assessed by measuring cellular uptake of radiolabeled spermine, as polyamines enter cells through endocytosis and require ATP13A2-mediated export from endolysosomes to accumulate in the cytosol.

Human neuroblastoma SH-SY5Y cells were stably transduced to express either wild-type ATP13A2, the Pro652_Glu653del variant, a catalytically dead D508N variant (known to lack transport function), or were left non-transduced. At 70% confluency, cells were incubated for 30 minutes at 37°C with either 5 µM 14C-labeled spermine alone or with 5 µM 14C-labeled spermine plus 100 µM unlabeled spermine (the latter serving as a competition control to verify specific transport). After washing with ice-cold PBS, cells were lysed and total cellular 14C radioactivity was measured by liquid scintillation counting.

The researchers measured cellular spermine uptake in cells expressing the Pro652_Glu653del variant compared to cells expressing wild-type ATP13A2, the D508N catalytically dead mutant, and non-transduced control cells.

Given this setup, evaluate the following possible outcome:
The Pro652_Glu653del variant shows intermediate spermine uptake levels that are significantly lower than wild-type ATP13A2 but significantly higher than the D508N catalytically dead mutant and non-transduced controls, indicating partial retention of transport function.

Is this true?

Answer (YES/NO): NO